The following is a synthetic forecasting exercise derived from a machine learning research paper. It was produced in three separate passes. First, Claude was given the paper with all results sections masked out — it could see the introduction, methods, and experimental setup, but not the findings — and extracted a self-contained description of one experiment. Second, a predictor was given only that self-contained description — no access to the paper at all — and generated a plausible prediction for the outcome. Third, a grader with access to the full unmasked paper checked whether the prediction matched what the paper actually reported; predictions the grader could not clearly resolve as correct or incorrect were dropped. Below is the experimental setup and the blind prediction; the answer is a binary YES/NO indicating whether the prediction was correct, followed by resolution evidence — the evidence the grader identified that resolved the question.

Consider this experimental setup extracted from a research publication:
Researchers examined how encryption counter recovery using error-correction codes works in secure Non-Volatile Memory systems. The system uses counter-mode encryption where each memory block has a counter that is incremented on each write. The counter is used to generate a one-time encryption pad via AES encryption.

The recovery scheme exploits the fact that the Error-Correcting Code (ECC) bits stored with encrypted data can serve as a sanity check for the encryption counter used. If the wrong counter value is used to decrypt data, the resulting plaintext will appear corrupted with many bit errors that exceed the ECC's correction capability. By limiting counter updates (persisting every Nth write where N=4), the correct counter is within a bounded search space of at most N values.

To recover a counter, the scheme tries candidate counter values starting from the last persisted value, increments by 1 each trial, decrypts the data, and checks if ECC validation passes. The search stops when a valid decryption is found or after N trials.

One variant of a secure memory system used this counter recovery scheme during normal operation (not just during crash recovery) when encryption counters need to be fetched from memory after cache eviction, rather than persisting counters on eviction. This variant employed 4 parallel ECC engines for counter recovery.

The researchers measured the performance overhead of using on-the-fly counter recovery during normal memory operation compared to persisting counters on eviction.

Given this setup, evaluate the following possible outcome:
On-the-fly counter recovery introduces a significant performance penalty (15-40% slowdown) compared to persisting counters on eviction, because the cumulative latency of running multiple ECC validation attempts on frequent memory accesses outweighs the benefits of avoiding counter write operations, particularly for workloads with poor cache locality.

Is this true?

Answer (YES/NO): NO